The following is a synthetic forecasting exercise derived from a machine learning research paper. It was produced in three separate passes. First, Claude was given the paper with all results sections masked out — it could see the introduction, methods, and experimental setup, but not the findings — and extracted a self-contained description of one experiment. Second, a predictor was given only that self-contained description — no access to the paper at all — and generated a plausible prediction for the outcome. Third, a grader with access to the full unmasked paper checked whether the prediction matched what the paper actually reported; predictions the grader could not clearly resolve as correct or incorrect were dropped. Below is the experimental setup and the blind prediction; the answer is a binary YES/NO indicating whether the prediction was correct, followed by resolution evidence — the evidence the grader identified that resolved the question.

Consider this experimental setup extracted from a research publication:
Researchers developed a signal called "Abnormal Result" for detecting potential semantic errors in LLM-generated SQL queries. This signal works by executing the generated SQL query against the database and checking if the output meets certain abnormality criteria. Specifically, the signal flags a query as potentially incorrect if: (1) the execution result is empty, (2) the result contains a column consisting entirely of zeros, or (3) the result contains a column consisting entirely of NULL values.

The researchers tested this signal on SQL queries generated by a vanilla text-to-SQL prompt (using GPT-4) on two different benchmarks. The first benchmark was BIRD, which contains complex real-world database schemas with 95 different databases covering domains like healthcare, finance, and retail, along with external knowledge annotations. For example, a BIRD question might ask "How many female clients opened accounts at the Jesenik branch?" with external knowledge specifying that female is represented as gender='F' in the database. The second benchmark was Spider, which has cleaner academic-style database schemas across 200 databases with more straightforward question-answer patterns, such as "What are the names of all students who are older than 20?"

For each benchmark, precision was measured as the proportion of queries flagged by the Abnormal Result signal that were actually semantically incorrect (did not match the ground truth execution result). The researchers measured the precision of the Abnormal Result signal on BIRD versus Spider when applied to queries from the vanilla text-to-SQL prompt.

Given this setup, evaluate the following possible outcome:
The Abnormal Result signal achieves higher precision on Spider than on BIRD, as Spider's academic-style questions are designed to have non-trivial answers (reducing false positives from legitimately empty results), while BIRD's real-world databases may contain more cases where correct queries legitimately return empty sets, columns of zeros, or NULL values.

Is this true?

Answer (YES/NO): NO